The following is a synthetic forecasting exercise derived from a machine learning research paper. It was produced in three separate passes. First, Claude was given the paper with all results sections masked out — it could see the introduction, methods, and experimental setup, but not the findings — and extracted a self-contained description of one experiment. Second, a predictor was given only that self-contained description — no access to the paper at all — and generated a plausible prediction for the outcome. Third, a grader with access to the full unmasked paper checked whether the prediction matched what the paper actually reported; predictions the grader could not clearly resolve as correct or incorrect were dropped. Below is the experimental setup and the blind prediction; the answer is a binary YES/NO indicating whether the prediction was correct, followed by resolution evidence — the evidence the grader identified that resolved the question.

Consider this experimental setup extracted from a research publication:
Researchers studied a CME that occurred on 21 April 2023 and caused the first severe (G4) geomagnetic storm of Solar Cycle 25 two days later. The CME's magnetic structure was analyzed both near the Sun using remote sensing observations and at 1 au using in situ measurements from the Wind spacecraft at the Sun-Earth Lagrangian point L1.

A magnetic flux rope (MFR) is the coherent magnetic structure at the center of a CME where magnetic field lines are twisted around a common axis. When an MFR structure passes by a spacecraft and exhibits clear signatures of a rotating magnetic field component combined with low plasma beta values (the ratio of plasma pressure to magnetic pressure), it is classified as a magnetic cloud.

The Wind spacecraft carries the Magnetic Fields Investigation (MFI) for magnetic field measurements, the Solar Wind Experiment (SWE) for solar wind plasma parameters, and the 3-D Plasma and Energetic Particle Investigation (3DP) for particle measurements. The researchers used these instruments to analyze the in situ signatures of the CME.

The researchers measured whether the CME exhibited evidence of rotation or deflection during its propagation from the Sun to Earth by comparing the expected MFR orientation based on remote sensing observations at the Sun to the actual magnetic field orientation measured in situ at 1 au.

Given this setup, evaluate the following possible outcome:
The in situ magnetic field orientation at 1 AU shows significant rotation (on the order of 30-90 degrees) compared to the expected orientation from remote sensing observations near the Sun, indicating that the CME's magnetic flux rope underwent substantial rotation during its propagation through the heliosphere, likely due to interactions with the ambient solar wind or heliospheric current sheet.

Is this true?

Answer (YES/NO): NO